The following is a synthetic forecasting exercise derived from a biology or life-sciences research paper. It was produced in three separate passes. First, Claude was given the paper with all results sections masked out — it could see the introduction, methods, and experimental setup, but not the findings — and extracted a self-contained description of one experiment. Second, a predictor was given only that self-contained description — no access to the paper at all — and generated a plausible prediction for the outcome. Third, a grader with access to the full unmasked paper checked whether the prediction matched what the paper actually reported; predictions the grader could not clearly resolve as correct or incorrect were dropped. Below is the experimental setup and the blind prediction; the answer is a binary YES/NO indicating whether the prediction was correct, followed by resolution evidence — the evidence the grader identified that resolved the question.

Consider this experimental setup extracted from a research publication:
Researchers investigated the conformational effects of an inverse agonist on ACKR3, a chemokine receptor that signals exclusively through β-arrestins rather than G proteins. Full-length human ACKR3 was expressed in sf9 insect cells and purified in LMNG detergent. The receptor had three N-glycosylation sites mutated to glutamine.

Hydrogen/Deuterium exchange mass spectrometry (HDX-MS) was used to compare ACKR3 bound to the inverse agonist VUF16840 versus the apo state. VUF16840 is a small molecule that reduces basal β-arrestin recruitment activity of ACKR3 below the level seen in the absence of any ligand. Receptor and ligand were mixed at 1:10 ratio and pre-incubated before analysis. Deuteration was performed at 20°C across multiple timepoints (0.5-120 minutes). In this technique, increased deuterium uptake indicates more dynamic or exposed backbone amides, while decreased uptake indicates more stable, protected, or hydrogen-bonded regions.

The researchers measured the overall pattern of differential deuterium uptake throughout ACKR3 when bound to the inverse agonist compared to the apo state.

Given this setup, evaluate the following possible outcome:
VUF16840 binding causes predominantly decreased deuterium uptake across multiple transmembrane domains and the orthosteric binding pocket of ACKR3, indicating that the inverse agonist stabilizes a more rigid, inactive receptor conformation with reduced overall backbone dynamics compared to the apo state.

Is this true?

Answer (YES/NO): YES